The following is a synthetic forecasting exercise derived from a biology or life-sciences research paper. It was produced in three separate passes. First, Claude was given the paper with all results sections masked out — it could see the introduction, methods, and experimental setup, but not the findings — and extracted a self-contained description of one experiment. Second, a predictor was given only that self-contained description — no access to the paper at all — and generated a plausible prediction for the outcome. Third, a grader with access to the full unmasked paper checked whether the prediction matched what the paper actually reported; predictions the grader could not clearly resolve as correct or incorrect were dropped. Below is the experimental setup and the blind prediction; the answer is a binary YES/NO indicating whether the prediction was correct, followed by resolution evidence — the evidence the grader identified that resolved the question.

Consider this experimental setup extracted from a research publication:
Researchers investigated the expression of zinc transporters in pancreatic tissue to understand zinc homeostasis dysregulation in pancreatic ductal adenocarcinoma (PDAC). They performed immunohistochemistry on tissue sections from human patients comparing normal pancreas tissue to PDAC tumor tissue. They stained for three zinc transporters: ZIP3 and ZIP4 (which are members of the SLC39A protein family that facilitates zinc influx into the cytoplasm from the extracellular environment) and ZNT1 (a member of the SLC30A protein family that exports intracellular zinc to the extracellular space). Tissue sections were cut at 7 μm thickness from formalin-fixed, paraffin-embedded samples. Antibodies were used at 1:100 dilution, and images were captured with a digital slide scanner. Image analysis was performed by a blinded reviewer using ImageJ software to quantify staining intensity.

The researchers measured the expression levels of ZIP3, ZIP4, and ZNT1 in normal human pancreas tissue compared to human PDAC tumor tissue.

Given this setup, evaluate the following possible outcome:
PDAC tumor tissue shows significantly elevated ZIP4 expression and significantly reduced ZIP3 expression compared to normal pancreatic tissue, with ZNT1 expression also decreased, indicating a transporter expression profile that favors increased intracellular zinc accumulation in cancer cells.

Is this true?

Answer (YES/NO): NO